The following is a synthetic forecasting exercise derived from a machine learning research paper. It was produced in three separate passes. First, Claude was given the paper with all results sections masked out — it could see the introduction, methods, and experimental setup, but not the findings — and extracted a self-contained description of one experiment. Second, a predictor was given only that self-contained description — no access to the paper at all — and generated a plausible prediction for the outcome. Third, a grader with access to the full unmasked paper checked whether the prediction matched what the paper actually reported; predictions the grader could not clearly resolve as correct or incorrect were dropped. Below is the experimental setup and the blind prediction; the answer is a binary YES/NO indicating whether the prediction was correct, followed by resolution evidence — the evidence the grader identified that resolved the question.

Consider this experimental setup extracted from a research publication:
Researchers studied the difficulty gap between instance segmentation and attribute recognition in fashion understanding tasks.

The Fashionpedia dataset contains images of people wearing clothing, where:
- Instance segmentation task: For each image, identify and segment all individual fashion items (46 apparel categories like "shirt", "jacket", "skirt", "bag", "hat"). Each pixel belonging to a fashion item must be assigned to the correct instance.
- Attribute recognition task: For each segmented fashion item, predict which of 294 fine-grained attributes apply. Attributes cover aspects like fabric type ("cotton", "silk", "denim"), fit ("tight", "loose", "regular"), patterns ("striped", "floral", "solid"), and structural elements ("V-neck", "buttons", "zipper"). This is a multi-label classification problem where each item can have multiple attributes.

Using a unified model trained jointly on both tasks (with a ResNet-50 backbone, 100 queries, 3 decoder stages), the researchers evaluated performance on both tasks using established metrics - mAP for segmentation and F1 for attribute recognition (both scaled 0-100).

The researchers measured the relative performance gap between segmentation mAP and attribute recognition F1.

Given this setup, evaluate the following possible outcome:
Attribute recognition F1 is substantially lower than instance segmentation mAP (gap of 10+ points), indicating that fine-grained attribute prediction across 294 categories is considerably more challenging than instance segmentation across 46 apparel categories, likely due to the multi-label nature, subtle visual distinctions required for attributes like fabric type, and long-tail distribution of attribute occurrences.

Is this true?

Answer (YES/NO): NO